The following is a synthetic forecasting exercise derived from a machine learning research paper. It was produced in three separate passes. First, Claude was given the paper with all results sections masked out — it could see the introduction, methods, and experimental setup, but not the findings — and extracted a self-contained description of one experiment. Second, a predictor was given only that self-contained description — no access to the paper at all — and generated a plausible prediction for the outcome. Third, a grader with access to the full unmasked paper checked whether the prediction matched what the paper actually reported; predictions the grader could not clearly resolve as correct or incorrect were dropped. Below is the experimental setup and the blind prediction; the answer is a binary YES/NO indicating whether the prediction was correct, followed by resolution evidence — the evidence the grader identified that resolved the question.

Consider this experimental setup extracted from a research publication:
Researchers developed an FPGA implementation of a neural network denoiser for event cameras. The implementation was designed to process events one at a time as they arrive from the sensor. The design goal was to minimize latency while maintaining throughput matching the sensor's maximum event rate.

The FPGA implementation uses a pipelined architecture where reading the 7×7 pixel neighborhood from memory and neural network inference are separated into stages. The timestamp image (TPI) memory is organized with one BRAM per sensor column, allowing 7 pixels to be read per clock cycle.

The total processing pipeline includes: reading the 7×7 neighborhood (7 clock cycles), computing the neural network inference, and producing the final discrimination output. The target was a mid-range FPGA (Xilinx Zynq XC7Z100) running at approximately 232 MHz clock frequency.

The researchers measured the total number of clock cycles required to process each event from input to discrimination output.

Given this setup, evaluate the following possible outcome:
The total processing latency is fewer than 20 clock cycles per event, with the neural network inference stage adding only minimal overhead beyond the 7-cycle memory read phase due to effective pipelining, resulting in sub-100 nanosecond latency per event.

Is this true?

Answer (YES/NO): YES